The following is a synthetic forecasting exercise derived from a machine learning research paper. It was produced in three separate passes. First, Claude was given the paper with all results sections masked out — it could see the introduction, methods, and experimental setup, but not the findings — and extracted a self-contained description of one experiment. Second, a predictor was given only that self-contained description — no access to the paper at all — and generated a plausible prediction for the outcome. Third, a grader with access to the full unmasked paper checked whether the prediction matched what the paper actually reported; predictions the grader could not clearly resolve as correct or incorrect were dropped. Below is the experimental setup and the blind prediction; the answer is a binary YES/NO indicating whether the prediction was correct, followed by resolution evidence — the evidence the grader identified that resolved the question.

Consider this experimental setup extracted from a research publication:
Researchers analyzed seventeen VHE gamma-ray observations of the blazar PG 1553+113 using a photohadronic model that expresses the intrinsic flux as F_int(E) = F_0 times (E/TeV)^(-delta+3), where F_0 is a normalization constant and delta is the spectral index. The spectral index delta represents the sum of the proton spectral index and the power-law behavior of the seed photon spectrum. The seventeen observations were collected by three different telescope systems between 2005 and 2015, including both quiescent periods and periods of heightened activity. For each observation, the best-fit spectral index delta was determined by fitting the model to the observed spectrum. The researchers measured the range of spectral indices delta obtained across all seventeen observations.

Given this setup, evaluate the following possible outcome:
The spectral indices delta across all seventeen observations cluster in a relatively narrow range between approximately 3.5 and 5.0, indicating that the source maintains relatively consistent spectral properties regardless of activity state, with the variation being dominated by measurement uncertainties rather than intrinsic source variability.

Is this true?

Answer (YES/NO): NO